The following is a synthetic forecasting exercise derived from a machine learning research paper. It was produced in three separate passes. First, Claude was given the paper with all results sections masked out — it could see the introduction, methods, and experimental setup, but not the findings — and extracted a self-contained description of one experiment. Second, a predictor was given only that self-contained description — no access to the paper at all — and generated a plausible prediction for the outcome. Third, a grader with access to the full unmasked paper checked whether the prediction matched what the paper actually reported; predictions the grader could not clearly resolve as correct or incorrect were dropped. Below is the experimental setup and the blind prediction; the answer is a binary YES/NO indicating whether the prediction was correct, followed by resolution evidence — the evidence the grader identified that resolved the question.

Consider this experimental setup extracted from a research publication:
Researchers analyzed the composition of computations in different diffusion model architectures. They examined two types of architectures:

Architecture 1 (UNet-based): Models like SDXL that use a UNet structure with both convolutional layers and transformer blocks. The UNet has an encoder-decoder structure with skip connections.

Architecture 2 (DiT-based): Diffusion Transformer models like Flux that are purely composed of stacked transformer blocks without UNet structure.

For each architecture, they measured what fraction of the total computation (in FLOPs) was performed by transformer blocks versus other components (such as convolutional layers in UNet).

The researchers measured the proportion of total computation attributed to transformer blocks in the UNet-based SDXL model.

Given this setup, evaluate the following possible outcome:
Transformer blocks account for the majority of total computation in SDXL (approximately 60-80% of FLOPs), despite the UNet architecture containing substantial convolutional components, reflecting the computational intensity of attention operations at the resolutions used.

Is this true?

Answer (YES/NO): NO